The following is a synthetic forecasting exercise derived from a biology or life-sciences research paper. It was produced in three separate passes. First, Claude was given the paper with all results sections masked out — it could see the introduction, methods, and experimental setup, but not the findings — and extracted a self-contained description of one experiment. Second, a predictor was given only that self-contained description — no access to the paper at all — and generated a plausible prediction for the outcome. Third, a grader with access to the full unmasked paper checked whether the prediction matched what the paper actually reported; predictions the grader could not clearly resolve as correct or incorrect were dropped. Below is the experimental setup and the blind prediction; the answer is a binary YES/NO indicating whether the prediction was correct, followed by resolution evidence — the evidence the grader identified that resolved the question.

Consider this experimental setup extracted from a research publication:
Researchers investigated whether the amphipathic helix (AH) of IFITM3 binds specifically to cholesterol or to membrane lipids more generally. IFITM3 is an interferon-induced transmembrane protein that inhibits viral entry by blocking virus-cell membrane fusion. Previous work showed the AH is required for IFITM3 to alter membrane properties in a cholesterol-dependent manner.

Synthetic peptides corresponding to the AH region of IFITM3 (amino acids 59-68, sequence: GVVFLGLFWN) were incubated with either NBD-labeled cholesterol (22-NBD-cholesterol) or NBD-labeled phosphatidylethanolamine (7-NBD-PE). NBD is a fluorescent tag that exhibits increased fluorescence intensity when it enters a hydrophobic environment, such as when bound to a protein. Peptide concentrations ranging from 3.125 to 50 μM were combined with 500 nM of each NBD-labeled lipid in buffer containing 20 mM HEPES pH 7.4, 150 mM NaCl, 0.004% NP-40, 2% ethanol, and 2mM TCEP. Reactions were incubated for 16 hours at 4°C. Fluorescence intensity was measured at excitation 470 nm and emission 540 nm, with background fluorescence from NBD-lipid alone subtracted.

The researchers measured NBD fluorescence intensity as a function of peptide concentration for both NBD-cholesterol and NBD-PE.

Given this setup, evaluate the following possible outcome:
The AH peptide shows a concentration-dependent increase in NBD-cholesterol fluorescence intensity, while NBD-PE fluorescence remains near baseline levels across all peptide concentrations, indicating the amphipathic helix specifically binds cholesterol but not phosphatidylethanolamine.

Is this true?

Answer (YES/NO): YES